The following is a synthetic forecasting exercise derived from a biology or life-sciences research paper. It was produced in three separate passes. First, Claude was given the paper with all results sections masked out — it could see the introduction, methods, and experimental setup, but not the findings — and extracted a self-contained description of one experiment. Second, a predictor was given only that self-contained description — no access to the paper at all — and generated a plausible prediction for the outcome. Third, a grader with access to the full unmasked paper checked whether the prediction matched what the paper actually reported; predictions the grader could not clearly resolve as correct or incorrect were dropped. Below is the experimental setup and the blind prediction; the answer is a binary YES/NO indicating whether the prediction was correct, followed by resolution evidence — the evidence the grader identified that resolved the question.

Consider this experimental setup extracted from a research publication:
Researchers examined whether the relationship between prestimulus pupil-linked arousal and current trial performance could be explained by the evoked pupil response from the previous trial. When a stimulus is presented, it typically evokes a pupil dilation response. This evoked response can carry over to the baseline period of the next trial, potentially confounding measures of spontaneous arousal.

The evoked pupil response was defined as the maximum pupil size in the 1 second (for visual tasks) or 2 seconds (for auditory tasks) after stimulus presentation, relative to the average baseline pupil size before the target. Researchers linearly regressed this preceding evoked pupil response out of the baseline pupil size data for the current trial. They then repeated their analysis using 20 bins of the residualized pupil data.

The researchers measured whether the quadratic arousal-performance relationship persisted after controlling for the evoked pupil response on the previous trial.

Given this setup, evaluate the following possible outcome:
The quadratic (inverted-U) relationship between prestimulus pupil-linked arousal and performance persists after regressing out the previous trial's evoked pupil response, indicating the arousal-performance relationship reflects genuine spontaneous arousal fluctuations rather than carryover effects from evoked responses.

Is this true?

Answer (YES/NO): YES